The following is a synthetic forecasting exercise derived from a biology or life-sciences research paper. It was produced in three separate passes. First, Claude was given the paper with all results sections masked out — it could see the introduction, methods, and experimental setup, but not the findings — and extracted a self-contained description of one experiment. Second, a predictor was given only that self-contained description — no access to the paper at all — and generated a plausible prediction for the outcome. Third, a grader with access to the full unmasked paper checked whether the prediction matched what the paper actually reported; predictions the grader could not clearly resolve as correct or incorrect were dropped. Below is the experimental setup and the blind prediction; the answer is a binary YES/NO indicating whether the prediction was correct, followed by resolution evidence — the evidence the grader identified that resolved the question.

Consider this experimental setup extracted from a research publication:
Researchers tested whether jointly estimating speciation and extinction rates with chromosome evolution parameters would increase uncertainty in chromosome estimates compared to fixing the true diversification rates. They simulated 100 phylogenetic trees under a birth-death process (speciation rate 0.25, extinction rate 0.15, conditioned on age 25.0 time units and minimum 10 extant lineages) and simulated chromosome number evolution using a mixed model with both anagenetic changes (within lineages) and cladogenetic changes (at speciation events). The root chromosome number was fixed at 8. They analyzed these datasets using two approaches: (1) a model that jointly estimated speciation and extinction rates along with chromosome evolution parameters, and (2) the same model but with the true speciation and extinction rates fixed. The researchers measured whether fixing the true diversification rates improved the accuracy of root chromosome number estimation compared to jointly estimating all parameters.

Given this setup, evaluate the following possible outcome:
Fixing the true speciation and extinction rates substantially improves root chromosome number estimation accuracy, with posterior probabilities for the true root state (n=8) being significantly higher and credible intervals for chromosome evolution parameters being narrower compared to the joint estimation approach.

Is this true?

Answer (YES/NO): NO